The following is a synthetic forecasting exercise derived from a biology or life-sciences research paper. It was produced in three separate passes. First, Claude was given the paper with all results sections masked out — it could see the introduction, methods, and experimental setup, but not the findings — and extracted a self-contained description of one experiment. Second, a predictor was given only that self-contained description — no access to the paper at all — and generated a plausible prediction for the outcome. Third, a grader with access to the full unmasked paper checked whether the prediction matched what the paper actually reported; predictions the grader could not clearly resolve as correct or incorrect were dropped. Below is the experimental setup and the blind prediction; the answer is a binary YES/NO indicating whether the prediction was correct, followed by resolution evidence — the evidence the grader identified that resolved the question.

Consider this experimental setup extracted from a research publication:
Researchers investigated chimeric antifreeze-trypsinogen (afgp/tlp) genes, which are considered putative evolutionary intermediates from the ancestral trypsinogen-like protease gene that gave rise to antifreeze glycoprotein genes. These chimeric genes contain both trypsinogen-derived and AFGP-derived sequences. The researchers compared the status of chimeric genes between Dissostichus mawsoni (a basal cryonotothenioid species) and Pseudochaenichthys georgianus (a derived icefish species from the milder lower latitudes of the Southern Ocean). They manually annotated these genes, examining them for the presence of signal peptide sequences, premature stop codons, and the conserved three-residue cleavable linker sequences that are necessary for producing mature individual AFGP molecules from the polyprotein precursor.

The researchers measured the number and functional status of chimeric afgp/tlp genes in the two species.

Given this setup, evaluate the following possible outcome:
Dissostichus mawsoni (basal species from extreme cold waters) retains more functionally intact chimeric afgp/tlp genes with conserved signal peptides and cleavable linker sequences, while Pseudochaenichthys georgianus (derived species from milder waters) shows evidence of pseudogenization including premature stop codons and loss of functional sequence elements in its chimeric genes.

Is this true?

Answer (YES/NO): YES